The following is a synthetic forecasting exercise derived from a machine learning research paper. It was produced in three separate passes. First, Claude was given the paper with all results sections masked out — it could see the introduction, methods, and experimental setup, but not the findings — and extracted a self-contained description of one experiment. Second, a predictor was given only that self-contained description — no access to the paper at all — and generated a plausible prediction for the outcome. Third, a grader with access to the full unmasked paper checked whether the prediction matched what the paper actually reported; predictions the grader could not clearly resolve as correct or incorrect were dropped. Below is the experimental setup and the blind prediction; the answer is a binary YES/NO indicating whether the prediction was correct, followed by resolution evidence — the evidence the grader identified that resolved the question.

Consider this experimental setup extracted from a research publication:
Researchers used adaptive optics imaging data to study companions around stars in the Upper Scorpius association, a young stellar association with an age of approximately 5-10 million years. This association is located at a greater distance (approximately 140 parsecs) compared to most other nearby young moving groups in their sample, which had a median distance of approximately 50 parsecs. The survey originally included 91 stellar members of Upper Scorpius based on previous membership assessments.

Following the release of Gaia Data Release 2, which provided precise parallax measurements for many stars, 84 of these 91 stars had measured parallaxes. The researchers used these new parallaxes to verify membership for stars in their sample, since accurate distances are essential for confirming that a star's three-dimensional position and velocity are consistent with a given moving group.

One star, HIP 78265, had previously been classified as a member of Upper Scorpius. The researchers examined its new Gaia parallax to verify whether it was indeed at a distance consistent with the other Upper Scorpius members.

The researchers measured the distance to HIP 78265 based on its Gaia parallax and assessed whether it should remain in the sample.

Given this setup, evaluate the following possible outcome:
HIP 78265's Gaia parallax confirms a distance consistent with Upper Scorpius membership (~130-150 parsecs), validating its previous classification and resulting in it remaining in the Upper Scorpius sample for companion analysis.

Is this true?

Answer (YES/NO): NO